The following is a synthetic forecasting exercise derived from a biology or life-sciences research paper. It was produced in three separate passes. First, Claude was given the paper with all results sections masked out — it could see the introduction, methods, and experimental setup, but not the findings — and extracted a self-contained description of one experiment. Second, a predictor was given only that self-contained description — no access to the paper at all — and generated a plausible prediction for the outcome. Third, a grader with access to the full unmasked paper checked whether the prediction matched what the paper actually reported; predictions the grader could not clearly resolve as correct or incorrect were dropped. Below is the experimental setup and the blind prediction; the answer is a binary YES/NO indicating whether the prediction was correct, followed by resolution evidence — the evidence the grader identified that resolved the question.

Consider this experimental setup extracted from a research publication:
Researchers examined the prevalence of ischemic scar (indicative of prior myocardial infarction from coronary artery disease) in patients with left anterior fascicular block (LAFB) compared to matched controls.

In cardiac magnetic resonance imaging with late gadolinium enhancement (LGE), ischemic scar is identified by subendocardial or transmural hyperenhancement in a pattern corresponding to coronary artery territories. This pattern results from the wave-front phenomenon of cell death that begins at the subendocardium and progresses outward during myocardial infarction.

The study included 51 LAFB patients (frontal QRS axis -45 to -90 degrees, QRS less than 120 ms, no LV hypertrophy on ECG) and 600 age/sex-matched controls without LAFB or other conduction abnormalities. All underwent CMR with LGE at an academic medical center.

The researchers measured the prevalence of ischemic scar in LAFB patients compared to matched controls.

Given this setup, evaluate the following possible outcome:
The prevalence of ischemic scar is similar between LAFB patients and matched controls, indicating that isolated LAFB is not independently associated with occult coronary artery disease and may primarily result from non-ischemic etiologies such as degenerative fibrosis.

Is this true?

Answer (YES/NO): YES